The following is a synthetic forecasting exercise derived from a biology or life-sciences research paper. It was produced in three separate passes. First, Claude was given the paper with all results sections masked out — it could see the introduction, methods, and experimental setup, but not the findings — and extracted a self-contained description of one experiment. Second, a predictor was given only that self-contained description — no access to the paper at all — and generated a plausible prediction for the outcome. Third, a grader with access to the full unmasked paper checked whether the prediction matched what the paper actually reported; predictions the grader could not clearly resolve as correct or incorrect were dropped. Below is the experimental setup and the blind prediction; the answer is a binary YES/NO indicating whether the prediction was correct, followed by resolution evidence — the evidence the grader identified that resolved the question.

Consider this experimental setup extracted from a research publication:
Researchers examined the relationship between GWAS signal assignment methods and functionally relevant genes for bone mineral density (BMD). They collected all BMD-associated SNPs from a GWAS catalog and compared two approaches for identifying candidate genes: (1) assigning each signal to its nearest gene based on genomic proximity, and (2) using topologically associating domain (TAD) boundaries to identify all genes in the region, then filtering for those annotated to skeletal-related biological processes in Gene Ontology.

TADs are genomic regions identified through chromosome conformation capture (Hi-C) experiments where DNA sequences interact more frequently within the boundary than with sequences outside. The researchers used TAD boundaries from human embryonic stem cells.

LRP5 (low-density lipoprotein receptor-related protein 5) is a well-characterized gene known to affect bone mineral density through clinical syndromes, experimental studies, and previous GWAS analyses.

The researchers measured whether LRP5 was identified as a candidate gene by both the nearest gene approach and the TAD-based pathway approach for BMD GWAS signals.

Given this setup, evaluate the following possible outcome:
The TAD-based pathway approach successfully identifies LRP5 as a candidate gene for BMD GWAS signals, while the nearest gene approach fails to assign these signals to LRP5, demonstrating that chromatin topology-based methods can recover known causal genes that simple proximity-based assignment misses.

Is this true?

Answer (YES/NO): NO